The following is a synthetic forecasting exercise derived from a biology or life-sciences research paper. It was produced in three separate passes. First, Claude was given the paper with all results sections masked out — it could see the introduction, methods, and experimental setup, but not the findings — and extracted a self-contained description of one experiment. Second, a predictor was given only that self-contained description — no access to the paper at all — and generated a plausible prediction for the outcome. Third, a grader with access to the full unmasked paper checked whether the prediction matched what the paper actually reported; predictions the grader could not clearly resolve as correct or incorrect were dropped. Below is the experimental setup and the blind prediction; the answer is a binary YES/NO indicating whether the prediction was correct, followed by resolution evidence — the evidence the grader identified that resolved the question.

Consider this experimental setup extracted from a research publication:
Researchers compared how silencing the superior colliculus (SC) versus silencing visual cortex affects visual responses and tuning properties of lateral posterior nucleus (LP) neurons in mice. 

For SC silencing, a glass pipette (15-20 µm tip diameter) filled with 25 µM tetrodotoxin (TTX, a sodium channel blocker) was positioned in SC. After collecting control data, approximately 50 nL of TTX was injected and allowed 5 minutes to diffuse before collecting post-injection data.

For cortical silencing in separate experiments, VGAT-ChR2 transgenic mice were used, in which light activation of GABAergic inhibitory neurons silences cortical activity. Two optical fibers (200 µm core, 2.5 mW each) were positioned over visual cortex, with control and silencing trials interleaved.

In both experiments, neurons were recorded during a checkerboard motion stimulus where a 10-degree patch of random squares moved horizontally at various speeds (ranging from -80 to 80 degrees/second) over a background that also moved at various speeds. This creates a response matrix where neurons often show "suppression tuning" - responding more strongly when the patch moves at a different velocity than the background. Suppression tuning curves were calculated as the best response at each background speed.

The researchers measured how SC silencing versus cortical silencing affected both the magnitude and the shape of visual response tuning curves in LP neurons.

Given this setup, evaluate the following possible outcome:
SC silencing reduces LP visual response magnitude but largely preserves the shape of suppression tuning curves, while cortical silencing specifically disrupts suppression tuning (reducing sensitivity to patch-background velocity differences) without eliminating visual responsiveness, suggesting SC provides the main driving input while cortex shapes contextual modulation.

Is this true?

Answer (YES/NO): NO